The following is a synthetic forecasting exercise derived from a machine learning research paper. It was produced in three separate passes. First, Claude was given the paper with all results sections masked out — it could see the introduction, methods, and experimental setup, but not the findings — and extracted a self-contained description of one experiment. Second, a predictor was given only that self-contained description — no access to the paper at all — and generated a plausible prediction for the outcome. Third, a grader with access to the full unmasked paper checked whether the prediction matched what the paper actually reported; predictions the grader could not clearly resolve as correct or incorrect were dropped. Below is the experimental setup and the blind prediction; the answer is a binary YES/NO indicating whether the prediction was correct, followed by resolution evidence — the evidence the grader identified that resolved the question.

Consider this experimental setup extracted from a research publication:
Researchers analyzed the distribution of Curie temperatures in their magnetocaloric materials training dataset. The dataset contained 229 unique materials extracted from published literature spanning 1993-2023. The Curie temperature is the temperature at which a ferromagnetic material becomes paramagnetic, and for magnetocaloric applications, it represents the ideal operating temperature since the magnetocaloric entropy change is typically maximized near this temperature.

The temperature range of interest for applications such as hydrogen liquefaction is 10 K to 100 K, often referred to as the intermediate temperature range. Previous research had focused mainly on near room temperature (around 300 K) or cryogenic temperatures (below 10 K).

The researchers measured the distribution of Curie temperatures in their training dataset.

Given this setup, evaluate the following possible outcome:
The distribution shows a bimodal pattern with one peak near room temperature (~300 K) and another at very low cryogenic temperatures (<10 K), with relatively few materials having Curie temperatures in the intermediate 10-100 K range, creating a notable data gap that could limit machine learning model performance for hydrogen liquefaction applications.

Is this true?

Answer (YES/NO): NO